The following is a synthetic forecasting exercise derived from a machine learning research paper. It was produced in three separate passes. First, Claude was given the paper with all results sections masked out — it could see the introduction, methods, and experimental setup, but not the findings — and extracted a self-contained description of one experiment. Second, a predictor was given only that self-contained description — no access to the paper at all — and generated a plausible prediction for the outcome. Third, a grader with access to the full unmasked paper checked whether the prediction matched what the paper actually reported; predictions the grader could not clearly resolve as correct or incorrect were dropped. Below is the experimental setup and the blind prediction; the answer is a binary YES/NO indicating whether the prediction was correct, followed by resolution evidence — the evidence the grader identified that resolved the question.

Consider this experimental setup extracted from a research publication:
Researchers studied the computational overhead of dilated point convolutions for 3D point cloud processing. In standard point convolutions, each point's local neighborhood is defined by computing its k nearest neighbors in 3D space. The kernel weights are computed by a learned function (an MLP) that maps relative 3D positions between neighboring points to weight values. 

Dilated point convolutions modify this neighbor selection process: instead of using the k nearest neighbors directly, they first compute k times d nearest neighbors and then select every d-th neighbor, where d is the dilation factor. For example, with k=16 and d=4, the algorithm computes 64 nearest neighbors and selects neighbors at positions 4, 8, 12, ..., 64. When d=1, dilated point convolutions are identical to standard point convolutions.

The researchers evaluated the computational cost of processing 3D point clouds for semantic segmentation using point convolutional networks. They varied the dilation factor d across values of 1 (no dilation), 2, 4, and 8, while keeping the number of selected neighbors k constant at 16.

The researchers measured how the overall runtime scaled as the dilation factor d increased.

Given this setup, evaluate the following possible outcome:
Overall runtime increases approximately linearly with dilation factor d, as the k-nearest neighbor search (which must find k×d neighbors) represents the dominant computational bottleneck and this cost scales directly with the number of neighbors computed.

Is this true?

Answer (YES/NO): NO